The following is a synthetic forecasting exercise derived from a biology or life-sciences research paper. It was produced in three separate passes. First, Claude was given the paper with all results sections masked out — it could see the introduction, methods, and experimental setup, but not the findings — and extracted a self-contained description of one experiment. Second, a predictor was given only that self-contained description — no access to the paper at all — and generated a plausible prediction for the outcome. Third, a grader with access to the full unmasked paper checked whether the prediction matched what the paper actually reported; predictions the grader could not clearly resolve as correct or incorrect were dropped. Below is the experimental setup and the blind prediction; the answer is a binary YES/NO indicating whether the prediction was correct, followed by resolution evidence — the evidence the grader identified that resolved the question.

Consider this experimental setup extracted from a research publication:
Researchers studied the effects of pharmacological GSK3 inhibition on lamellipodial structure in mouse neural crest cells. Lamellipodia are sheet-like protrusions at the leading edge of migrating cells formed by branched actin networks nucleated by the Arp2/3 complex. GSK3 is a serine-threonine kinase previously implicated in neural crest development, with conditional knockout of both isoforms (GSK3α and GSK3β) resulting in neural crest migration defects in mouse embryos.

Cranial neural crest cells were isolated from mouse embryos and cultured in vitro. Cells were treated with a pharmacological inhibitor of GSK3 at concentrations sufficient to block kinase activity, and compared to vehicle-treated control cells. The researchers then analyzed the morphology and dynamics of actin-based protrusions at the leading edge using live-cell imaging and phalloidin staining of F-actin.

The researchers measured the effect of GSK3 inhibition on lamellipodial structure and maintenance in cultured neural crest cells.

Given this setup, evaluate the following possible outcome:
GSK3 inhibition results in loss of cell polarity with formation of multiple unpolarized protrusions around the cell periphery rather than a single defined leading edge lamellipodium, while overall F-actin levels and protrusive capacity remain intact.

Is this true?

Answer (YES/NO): YES